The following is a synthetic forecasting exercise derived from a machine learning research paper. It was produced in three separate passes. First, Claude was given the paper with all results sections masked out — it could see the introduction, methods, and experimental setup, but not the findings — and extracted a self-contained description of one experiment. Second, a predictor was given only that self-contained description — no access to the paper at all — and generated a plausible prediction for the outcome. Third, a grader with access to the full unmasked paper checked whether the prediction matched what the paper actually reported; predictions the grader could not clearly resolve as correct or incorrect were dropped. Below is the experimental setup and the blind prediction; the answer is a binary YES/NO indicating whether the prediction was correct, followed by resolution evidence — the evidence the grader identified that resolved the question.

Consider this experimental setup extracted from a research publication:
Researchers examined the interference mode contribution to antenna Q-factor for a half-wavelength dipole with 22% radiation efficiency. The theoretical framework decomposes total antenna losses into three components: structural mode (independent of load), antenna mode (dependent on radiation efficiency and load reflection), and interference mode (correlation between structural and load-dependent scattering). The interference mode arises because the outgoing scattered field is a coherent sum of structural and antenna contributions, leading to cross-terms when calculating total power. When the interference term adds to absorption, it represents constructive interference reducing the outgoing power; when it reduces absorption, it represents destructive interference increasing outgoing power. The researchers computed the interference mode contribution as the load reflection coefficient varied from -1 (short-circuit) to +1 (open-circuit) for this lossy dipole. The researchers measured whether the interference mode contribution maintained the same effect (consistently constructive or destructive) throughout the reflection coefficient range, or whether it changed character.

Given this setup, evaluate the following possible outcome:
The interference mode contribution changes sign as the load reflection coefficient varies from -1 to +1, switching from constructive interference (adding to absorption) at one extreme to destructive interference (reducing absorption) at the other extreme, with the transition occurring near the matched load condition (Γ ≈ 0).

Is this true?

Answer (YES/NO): YES